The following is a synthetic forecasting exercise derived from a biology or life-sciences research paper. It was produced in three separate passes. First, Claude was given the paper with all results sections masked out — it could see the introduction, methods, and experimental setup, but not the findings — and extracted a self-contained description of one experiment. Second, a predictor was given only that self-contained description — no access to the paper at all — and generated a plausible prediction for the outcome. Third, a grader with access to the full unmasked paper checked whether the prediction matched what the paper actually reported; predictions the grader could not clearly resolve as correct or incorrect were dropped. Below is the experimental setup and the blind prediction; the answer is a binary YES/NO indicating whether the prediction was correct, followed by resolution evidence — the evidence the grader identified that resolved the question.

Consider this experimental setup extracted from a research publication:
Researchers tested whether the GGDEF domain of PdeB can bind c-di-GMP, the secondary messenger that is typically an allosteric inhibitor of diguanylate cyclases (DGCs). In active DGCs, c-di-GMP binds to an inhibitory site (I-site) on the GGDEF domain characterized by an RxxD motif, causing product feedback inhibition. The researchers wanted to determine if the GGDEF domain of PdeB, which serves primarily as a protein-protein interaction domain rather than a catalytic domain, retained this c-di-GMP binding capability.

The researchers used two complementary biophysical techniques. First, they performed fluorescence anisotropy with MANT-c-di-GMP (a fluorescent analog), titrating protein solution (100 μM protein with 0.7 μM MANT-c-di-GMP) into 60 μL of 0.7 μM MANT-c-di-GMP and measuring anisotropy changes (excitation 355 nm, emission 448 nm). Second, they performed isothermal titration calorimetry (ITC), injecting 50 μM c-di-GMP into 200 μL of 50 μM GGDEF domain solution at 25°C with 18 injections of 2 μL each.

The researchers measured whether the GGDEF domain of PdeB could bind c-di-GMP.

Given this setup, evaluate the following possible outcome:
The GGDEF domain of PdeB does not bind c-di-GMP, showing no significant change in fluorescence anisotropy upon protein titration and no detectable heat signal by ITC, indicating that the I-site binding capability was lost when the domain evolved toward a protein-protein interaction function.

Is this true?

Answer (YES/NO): YES